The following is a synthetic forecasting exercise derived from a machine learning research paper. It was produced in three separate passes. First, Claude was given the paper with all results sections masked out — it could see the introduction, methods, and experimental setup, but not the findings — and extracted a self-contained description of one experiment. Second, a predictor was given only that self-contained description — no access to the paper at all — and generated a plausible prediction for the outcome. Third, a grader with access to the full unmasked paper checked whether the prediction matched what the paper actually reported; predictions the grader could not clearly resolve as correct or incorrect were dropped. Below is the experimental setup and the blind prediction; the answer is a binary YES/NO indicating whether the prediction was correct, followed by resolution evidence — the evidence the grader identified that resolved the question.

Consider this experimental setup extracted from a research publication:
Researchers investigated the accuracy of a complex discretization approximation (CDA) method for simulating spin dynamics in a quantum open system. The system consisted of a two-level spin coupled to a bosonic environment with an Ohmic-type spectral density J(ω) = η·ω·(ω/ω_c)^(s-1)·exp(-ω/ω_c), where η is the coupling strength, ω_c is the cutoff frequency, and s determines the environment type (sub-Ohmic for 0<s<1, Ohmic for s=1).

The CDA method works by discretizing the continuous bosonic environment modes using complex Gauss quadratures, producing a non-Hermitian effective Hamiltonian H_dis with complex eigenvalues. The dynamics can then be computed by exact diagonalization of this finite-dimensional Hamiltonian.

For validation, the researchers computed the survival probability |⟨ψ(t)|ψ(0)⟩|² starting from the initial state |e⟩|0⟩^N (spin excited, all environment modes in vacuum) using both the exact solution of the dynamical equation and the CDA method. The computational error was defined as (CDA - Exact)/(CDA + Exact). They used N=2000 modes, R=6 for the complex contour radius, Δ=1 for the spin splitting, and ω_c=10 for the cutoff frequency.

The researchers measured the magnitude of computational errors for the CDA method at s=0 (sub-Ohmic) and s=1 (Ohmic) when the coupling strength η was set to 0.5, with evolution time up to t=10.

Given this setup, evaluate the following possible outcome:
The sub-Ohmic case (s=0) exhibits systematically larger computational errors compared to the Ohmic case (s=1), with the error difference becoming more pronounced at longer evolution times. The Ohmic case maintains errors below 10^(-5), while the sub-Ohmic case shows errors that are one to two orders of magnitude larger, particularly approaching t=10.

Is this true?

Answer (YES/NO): NO